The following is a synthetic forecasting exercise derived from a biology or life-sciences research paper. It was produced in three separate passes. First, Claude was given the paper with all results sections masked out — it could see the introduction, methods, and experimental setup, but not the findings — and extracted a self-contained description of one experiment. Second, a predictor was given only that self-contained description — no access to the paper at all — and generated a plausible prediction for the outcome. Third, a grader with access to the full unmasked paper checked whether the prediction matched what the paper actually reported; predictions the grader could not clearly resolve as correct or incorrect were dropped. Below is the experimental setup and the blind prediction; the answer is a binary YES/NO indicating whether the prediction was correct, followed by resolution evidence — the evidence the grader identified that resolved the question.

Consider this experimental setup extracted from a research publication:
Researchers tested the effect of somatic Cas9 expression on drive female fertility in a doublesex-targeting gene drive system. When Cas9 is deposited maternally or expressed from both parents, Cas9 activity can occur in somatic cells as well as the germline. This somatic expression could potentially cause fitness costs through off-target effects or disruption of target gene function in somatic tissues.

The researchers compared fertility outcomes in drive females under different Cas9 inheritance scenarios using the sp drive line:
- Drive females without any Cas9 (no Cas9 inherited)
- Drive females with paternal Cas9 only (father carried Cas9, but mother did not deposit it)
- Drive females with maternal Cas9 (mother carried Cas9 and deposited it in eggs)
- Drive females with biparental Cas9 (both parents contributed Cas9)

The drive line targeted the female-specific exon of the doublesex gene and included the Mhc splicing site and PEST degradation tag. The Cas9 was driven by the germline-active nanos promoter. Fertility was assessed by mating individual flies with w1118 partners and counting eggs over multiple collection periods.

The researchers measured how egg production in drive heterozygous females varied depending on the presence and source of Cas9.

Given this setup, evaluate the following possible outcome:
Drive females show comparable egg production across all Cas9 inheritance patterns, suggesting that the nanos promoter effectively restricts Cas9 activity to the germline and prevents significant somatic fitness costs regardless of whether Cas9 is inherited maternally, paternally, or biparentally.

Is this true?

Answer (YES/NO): NO